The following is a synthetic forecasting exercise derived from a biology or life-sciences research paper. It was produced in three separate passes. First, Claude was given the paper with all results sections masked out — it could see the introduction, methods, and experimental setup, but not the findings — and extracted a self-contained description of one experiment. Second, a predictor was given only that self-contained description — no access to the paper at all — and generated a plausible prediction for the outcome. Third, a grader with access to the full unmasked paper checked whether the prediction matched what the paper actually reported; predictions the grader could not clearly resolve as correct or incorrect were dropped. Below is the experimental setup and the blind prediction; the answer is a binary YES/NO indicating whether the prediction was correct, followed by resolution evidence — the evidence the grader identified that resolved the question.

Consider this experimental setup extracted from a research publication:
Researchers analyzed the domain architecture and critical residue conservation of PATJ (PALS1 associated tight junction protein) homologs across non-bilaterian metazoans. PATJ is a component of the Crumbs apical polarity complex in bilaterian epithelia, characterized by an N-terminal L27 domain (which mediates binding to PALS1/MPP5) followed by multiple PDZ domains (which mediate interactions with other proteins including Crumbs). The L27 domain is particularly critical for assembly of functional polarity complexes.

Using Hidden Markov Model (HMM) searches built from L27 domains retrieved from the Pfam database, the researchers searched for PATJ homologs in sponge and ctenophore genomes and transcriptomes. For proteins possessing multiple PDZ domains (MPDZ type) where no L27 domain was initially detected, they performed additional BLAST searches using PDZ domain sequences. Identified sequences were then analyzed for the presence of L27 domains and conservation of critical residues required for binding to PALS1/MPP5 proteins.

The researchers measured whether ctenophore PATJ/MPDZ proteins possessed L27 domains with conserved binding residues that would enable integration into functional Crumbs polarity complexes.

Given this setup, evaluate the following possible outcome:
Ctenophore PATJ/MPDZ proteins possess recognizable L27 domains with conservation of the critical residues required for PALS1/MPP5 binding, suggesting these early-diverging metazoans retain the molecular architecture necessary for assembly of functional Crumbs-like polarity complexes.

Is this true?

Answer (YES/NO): NO